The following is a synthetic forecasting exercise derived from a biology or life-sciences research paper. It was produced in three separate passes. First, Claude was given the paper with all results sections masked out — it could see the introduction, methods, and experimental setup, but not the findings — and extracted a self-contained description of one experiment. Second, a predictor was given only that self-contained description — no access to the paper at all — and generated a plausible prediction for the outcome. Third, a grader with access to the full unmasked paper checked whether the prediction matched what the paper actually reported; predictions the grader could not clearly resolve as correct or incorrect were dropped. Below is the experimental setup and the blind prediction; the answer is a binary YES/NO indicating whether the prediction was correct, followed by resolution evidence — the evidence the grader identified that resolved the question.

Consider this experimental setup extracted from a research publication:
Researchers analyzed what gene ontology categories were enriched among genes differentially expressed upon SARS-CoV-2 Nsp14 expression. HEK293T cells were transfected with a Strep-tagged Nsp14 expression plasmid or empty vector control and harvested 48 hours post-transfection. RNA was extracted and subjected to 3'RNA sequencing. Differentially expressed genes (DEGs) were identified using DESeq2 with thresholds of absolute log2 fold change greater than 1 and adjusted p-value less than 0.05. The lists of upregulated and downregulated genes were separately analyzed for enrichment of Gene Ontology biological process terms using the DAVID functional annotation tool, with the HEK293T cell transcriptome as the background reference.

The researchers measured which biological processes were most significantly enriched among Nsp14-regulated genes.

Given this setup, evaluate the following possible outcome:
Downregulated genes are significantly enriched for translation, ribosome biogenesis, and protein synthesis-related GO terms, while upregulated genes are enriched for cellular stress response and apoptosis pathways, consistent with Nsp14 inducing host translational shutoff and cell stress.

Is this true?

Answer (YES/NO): NO